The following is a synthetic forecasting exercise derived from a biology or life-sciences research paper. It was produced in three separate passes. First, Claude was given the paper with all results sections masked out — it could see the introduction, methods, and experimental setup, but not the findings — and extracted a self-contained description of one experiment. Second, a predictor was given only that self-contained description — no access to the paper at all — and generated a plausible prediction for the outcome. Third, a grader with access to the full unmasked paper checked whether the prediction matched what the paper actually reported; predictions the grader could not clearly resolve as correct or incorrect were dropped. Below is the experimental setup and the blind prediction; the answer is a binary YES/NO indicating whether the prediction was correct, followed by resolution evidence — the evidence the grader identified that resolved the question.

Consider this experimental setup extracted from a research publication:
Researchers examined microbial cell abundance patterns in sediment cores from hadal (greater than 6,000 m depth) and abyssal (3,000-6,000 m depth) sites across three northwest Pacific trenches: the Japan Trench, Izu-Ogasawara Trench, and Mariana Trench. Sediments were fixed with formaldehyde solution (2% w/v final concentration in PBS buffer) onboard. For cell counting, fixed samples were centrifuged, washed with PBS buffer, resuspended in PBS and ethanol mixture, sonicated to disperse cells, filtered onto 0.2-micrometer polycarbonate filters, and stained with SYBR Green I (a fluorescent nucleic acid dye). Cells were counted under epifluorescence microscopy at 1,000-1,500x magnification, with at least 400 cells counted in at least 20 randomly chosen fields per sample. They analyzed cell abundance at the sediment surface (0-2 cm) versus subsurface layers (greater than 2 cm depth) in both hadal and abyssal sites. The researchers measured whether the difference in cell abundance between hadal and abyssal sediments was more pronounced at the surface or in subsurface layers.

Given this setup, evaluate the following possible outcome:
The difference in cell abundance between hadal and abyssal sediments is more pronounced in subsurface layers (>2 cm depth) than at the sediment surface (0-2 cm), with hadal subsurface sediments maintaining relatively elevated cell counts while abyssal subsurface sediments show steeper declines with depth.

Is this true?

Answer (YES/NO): YES